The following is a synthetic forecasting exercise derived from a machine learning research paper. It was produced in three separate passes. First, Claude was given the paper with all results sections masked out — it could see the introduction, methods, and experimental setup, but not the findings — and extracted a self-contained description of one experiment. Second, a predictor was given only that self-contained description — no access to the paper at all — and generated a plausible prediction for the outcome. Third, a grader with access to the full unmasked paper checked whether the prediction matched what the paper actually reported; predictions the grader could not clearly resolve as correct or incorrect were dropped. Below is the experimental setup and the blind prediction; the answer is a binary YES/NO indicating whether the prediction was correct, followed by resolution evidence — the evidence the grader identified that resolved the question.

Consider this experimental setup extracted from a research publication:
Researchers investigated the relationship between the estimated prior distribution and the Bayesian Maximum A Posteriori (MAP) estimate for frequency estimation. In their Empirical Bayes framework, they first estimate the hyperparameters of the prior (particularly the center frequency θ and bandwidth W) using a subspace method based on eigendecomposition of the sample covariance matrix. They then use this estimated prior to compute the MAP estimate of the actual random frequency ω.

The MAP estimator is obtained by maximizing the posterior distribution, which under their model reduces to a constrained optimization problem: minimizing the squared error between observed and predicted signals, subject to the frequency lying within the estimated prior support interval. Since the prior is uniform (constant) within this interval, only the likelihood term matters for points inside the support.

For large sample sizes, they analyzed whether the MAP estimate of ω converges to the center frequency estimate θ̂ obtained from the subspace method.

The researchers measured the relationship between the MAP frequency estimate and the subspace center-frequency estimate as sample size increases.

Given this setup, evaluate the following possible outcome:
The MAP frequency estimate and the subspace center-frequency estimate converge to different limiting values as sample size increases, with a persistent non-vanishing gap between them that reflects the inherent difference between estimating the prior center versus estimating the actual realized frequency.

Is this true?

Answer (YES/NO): NO